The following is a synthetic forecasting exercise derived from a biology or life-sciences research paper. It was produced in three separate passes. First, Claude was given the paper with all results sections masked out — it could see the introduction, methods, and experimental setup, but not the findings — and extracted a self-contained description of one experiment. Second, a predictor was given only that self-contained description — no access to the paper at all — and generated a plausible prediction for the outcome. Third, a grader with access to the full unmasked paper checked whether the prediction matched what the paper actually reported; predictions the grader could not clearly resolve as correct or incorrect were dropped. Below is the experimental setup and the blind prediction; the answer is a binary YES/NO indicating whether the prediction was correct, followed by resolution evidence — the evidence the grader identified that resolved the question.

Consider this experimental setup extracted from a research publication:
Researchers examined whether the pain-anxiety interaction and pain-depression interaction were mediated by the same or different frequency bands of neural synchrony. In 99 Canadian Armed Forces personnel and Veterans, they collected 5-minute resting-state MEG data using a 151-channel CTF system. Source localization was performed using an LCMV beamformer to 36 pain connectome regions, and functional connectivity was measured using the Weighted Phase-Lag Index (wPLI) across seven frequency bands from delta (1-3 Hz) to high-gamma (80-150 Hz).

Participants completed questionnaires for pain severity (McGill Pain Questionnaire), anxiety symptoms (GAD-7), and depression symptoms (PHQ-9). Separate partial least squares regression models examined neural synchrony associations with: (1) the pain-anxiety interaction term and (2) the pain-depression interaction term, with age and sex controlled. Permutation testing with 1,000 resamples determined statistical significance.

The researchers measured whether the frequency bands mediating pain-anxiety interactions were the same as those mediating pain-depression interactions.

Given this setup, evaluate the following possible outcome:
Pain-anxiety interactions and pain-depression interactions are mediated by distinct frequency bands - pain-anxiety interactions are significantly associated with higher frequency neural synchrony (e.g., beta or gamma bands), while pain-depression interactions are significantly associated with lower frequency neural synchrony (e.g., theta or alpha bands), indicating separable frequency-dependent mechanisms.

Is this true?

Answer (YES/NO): NO